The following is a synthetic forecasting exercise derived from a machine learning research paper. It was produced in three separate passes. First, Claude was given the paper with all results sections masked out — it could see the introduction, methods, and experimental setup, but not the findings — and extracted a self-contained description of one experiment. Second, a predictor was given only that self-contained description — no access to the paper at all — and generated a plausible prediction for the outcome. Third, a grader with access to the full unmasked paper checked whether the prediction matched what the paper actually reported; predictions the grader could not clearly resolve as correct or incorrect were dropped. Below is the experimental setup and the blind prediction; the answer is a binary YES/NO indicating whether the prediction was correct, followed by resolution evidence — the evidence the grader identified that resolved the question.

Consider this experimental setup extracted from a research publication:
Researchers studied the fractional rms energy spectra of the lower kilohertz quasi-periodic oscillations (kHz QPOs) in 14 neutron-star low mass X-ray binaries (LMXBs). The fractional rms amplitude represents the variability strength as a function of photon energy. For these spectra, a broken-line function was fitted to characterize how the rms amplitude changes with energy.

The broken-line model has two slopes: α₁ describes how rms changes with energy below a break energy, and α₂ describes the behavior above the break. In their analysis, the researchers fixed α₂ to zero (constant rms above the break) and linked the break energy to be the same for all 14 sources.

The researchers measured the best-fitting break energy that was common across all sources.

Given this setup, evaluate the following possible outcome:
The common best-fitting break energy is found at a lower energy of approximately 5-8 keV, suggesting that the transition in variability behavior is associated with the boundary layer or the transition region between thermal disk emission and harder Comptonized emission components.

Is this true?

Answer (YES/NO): NO